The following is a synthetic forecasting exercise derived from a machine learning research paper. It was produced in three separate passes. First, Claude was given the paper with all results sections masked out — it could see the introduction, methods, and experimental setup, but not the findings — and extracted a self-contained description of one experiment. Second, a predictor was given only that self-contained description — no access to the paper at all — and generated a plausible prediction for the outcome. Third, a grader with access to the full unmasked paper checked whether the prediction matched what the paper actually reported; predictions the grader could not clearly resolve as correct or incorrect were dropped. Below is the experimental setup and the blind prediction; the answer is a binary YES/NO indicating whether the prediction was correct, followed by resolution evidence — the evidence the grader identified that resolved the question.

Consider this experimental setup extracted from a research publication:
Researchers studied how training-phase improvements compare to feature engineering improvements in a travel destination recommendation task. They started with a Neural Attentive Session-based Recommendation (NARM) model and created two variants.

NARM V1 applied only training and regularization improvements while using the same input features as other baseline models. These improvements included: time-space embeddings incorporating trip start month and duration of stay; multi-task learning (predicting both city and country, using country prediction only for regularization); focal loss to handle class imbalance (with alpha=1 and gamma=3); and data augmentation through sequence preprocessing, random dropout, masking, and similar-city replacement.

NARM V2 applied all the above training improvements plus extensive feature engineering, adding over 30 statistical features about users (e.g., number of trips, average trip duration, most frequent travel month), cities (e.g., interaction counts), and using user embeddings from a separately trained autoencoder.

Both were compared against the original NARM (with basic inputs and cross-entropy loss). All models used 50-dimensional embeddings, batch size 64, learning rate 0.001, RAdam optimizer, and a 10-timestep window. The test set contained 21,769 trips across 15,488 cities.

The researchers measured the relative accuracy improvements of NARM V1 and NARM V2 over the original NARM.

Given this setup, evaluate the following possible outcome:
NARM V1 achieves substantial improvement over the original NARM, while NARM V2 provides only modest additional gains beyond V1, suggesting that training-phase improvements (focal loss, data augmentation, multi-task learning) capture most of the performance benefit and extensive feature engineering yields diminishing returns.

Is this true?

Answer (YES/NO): NO